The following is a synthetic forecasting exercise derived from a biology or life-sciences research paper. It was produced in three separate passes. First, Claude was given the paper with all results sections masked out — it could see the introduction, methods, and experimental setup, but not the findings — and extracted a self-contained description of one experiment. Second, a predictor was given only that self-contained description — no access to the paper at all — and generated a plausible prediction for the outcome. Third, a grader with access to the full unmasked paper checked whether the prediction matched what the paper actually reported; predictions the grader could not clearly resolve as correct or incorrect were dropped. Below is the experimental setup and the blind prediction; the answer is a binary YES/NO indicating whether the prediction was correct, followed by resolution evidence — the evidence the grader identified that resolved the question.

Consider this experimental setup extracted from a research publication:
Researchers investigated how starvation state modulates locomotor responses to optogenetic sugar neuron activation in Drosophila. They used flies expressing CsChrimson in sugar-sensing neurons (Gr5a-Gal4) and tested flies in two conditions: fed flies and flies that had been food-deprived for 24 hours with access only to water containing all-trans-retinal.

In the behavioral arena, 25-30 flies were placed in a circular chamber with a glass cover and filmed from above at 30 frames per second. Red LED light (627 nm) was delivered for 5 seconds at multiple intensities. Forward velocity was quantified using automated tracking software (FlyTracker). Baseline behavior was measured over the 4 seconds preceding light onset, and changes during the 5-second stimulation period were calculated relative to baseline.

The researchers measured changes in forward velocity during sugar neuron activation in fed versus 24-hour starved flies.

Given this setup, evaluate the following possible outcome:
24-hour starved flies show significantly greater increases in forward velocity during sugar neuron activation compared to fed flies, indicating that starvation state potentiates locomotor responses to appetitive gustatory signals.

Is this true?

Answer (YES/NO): NO